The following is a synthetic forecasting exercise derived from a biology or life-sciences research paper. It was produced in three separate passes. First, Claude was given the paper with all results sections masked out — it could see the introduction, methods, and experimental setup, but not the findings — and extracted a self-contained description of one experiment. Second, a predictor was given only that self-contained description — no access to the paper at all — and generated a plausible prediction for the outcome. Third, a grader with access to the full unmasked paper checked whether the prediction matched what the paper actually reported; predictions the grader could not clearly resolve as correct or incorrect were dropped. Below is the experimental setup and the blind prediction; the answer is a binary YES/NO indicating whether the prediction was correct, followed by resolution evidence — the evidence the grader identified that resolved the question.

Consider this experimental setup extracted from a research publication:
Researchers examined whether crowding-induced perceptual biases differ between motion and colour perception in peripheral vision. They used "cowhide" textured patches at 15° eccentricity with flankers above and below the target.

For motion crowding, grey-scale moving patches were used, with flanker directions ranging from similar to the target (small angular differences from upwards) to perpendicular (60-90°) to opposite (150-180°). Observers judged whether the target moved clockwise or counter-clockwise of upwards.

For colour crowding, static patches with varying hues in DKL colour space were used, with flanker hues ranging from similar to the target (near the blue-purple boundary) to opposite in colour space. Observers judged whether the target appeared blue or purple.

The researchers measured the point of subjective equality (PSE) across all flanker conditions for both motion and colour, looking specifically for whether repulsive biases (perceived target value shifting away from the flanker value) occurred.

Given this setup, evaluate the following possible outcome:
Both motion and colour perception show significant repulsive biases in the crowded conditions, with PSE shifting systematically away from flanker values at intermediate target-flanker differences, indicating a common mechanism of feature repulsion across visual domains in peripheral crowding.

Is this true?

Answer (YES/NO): NO